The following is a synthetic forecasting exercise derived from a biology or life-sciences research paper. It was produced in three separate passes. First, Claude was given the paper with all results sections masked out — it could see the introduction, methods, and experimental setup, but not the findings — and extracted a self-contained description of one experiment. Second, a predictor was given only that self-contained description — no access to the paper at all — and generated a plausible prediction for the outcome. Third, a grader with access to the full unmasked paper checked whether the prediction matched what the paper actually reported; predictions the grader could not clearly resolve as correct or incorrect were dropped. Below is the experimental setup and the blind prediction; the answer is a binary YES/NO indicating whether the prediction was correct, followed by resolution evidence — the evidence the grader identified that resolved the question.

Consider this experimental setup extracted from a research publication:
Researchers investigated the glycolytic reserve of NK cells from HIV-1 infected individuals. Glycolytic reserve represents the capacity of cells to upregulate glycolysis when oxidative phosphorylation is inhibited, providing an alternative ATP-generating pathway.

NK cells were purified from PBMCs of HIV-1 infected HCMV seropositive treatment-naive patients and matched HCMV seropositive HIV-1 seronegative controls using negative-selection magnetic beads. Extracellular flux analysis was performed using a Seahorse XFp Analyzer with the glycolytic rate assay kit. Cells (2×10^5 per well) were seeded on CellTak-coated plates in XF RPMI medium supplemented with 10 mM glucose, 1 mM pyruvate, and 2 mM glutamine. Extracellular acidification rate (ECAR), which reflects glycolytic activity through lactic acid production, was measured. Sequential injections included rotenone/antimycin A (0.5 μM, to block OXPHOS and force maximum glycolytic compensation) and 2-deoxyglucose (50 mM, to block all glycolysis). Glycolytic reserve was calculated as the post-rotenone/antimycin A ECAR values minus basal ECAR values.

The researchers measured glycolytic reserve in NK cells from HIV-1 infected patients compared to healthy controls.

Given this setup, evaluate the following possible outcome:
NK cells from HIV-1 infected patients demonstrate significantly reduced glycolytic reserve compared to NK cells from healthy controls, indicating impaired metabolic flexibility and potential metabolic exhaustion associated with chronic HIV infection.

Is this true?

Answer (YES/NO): NO